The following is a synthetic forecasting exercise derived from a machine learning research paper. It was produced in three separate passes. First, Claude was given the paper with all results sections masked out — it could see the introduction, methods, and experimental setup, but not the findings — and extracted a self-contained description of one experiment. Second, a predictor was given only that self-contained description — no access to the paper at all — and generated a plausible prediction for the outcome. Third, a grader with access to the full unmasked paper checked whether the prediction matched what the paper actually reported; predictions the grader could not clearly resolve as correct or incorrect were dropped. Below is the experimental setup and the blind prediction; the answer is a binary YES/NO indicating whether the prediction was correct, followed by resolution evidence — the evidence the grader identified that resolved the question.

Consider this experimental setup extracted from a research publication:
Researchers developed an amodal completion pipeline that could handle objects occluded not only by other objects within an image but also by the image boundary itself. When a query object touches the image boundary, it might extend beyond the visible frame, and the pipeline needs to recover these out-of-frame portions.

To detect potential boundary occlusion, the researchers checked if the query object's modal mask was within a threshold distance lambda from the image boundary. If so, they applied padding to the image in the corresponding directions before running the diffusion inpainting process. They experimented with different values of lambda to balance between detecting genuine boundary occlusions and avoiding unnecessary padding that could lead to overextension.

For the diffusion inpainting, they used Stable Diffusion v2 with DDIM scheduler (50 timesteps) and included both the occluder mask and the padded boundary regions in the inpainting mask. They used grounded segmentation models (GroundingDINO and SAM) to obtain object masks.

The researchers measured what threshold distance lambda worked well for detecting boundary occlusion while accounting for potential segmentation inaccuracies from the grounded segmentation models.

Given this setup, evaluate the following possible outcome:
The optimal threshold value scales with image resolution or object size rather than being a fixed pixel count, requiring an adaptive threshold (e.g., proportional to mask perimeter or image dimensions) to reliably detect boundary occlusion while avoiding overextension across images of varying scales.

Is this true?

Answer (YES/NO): NO